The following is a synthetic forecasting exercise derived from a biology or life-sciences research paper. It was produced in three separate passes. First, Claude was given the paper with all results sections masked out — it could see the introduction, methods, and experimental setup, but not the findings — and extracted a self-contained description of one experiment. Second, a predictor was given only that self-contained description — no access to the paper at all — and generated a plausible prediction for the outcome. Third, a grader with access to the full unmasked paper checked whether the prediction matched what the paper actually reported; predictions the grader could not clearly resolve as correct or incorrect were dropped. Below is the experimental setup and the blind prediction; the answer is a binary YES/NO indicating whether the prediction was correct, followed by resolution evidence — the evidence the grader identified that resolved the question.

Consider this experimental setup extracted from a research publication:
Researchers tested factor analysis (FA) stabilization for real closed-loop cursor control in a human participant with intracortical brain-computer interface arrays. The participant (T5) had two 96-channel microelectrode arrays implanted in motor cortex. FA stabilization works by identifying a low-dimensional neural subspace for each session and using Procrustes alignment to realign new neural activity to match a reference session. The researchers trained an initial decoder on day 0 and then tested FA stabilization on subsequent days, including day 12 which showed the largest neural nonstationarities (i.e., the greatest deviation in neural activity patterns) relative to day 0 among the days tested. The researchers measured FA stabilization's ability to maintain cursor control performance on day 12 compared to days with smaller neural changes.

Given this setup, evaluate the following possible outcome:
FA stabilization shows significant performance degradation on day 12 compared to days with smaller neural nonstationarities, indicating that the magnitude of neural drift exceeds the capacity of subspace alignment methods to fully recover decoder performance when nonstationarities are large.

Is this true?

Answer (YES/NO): YES